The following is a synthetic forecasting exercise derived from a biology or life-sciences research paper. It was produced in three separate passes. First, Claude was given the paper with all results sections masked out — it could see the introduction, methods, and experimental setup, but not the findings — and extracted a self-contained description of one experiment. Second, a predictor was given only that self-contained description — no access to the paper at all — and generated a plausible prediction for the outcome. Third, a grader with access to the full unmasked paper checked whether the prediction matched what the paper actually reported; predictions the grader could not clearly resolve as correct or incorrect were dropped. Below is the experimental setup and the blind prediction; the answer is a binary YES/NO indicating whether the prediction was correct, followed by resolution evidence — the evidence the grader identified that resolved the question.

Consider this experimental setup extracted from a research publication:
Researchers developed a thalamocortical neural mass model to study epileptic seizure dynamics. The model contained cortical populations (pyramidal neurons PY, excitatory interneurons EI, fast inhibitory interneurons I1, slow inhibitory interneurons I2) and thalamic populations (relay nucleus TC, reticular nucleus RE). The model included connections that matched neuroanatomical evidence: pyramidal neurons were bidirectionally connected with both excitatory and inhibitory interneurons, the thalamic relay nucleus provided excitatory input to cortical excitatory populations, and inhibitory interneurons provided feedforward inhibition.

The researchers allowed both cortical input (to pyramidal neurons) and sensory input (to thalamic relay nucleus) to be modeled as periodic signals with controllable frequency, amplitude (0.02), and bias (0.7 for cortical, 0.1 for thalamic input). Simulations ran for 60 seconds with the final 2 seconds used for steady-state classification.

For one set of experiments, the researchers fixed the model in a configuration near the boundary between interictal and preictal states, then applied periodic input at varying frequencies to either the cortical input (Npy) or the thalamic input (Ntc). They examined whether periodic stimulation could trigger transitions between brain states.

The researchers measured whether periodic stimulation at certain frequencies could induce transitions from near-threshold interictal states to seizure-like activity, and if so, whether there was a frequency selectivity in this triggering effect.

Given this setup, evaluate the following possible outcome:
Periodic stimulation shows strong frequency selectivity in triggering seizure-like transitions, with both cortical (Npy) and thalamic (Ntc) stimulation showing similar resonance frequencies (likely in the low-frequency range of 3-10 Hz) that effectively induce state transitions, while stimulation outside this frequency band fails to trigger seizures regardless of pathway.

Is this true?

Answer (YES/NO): NO